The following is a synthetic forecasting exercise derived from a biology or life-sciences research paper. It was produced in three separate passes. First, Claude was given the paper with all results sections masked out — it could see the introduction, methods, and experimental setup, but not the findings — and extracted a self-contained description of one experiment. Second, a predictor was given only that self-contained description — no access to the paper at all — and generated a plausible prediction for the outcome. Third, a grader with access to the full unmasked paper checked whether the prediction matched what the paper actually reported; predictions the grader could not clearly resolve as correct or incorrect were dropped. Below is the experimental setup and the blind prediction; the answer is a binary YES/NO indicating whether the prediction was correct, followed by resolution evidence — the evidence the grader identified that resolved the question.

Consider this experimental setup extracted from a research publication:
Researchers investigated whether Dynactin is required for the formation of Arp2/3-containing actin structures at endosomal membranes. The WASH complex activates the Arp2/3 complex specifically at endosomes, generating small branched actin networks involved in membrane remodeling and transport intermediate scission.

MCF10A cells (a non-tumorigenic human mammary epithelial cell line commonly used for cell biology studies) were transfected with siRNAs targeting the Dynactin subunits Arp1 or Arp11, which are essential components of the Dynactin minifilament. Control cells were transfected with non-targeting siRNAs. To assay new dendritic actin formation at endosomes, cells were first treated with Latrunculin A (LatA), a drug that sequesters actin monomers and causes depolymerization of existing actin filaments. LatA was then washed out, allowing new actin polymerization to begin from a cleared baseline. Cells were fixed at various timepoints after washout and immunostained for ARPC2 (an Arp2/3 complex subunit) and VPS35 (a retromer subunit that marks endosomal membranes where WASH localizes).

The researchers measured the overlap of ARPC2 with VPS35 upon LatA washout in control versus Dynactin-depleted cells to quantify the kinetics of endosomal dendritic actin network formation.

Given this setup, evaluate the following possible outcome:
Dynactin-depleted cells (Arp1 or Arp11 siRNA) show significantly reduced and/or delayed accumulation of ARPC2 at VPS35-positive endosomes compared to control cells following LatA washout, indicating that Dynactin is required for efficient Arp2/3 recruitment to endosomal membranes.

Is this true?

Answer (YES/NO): YES